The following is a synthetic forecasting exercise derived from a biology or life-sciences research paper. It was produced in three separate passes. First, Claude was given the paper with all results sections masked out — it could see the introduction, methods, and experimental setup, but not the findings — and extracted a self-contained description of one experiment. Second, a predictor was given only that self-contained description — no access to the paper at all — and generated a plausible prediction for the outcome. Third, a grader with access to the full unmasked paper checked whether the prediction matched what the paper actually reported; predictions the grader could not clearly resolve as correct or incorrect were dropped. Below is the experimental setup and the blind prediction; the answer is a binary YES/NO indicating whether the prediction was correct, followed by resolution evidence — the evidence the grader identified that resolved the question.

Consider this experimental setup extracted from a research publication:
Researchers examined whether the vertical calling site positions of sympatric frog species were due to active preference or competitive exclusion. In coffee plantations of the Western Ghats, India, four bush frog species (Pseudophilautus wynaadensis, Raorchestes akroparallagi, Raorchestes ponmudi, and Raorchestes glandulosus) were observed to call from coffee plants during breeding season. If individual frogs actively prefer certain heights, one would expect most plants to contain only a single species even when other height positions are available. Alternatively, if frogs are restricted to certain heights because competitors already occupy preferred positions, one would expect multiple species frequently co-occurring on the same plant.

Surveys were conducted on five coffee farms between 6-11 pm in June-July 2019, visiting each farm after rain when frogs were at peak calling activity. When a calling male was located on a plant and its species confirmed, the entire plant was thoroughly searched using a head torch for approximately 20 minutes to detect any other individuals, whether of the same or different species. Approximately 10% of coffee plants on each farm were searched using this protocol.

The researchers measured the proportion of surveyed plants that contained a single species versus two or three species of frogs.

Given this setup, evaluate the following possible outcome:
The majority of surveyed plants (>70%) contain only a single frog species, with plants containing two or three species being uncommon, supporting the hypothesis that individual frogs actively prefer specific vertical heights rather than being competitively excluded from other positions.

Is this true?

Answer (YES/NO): YES